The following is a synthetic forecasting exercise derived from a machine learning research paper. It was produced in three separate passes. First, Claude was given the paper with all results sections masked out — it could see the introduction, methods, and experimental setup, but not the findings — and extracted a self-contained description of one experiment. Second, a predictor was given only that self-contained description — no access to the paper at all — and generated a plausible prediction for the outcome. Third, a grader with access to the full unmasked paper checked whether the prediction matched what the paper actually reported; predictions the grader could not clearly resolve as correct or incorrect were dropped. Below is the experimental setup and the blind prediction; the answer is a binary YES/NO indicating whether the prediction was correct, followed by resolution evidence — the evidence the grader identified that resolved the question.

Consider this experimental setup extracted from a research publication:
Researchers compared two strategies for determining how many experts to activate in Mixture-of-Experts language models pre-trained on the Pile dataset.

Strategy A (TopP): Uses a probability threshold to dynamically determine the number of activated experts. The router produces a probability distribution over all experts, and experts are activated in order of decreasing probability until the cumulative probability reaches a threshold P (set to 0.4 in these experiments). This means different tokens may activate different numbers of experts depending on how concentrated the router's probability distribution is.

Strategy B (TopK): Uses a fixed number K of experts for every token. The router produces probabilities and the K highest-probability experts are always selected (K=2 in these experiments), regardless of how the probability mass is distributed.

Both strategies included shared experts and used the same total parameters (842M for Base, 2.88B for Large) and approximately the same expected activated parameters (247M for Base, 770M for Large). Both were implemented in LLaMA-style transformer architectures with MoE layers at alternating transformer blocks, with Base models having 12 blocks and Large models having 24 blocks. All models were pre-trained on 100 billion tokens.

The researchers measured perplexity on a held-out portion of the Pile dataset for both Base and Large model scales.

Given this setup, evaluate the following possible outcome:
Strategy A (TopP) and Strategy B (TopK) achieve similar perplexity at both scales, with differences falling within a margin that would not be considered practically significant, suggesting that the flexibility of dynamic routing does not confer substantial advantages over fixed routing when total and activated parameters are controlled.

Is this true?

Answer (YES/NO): YES